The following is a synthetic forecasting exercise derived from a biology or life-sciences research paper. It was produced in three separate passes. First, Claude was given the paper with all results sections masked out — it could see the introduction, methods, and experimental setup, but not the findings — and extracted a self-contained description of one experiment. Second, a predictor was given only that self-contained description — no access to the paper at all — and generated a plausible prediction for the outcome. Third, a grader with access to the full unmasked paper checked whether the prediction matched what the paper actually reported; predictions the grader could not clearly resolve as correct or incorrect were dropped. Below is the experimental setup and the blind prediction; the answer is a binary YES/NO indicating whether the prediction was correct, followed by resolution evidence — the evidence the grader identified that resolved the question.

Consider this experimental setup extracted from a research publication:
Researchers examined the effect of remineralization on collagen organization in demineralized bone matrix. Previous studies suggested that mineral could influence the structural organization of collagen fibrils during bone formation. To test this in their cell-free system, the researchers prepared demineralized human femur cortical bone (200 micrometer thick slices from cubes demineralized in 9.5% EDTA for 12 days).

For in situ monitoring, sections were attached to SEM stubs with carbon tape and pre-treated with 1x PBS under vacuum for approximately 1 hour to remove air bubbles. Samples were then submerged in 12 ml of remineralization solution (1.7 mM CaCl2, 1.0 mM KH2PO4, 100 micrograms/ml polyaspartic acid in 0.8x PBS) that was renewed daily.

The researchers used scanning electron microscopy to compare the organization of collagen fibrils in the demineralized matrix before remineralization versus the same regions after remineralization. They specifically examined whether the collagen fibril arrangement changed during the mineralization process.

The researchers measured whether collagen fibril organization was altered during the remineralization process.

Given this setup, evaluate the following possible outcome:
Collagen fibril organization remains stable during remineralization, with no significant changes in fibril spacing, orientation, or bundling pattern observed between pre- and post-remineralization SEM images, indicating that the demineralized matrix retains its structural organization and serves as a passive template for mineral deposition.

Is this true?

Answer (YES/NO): NO